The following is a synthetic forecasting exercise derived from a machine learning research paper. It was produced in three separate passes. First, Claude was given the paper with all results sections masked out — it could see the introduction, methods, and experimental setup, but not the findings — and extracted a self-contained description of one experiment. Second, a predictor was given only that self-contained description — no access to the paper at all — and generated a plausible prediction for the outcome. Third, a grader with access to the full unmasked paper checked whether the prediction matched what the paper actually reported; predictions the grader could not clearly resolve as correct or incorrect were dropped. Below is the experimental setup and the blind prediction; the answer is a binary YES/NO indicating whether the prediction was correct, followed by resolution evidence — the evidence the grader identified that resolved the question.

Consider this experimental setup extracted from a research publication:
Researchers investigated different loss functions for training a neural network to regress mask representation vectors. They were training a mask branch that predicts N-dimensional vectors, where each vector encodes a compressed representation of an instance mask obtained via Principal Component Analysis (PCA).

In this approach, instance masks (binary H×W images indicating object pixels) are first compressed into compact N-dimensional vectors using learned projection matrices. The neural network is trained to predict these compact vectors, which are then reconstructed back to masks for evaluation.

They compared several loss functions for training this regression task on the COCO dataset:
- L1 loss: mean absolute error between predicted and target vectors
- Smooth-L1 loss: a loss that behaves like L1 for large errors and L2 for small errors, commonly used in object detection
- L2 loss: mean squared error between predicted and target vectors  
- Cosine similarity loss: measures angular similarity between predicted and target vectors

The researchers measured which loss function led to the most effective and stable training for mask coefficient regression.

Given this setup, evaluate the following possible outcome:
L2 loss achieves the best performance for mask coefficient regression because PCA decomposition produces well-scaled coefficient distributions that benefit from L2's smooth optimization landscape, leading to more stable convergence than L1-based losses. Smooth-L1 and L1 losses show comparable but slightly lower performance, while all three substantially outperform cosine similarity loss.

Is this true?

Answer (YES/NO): YES